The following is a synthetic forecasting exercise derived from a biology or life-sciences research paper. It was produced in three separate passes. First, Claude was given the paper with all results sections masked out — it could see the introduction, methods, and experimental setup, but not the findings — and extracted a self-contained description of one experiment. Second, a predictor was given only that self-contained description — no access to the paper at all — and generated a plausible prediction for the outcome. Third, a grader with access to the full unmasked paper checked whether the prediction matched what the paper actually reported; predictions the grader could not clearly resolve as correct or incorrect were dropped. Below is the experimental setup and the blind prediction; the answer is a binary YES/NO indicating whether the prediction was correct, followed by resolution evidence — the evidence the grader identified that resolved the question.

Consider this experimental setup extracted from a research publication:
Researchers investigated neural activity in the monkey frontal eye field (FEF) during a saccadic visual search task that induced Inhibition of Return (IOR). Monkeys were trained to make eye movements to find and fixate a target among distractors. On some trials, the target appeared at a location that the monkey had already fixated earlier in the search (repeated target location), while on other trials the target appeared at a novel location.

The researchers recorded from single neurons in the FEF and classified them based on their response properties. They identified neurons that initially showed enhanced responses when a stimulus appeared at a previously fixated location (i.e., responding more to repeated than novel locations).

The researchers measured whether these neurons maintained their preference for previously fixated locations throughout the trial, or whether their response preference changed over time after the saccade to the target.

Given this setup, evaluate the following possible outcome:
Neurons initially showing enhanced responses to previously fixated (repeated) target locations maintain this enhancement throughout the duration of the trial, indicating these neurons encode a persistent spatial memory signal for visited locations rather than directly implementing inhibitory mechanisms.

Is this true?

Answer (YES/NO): NO